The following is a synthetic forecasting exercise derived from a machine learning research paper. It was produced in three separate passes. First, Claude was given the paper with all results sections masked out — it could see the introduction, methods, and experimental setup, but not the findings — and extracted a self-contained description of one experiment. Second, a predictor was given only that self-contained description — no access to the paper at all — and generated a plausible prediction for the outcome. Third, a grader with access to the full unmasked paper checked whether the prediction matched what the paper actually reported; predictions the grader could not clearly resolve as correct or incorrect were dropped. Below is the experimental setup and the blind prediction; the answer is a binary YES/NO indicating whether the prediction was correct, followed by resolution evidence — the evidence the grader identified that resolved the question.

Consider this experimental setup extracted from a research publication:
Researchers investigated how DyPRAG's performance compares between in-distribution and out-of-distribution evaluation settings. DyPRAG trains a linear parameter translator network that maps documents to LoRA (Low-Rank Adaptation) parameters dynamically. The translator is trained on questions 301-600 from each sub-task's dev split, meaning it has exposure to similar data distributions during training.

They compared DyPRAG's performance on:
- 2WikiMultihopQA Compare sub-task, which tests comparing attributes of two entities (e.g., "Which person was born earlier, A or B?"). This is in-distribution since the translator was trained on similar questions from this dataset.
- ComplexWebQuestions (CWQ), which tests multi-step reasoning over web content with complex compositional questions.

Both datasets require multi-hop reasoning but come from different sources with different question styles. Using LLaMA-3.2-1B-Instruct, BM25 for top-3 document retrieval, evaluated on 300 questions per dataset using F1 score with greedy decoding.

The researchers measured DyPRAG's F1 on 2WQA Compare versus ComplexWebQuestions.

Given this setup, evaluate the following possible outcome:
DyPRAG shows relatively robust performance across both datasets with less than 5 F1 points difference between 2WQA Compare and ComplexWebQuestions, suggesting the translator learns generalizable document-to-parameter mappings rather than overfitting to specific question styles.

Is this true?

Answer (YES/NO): NO